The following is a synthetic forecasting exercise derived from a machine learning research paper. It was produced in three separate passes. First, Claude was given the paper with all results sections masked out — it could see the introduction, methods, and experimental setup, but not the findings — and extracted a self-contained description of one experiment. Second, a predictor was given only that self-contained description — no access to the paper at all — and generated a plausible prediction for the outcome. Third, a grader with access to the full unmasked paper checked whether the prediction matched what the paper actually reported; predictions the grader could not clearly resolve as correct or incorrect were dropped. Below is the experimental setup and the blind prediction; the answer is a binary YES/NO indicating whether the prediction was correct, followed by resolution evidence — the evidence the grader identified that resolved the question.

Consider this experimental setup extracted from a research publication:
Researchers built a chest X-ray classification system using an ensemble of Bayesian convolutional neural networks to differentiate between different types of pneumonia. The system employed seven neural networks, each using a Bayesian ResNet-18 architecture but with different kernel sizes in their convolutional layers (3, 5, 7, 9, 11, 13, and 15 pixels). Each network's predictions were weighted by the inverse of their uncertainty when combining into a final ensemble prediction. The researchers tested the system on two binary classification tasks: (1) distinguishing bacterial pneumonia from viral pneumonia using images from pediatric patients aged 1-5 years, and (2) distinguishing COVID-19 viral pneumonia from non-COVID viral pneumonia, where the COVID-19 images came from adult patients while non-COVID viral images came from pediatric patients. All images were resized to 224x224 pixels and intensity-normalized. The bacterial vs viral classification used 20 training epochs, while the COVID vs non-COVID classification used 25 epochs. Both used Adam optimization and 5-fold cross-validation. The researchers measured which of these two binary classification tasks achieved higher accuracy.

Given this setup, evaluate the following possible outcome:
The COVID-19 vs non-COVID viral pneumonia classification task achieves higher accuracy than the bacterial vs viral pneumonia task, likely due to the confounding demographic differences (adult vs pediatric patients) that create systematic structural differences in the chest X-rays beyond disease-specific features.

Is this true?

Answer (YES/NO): NO